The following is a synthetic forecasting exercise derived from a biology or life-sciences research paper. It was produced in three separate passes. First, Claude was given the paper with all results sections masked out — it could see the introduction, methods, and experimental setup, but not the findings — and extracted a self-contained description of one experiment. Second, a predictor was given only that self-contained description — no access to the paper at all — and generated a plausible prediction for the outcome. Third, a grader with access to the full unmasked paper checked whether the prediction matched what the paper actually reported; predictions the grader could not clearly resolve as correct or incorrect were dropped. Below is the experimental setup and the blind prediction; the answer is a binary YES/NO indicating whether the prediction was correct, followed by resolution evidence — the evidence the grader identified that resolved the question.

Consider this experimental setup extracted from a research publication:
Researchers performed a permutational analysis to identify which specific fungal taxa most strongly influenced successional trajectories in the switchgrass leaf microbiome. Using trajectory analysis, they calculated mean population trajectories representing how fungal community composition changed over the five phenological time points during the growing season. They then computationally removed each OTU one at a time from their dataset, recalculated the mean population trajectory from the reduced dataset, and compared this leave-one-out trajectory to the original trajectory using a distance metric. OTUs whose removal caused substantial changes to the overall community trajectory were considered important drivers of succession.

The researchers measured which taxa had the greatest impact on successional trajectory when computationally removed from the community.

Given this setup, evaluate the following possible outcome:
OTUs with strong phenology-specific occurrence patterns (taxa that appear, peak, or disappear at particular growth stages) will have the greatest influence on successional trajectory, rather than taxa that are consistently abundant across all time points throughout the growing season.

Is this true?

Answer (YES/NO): NO